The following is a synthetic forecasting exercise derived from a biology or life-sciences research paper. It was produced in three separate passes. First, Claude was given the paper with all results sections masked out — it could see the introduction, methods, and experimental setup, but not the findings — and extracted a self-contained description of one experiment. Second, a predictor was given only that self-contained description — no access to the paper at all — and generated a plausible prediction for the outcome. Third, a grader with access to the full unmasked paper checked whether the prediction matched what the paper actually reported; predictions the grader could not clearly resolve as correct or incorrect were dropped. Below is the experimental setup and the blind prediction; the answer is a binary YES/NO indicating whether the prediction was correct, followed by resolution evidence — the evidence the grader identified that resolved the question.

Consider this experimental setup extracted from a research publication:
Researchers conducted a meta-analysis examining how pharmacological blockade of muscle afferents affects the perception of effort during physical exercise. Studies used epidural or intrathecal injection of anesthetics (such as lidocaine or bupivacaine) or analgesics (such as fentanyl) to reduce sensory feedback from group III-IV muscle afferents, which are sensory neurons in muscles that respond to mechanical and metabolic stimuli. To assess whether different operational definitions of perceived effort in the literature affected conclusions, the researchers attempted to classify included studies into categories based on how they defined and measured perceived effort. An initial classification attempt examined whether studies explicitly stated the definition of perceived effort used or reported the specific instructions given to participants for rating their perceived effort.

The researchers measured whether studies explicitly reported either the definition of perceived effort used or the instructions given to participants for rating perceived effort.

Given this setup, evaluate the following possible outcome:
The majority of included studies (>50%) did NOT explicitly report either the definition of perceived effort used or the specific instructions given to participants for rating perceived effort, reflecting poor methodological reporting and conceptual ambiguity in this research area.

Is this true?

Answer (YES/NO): YES